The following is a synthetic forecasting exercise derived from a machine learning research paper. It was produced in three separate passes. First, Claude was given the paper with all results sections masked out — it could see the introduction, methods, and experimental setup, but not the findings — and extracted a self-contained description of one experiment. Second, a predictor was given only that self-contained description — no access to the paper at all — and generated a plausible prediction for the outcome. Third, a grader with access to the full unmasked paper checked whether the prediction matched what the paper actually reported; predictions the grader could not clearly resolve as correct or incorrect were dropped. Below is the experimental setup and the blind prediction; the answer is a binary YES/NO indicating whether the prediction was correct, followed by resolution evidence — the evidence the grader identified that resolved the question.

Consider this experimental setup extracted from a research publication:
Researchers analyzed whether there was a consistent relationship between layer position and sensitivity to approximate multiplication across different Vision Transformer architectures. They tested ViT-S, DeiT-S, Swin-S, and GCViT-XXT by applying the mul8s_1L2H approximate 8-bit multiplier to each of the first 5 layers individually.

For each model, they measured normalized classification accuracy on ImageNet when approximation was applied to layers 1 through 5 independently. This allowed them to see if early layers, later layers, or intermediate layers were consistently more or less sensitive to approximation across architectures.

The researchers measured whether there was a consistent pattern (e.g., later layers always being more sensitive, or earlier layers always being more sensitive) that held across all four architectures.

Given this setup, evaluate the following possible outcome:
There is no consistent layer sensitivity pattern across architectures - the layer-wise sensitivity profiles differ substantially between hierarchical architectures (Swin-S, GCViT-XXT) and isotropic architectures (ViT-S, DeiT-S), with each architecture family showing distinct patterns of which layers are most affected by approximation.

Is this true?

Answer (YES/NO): NO